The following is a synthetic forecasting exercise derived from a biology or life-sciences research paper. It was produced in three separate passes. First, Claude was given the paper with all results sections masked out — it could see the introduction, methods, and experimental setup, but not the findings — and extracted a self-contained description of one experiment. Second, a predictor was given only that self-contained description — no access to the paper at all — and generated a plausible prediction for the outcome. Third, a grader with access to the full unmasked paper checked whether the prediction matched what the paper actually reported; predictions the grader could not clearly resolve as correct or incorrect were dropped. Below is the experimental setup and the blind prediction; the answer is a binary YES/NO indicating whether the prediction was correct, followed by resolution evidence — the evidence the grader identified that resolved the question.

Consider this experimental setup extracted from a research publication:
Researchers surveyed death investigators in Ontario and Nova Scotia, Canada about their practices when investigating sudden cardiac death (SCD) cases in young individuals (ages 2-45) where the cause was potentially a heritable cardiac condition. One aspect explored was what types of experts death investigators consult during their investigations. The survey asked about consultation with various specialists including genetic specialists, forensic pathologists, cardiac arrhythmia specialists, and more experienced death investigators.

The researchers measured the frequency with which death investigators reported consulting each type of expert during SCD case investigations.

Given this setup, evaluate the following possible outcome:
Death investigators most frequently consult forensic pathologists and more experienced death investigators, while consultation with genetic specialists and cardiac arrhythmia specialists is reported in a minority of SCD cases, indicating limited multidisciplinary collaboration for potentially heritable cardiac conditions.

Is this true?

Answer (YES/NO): NO